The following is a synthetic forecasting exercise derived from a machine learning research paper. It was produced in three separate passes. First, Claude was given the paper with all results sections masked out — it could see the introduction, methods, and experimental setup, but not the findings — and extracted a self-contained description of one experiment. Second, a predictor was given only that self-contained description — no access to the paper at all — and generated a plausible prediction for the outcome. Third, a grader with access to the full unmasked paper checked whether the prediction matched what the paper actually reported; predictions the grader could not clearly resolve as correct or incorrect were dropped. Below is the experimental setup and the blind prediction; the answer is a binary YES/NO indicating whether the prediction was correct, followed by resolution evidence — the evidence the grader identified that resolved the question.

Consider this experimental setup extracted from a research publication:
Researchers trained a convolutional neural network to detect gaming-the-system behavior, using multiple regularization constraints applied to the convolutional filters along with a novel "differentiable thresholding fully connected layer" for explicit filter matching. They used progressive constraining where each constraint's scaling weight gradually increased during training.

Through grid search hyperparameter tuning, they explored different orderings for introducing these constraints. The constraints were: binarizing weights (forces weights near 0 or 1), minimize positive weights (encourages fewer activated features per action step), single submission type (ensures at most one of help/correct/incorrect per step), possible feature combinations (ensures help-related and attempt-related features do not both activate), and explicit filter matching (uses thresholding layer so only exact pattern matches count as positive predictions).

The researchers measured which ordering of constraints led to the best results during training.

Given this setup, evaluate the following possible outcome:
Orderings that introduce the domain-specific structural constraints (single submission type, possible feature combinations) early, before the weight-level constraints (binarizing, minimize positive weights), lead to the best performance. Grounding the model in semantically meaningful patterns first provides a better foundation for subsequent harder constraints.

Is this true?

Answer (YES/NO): NO